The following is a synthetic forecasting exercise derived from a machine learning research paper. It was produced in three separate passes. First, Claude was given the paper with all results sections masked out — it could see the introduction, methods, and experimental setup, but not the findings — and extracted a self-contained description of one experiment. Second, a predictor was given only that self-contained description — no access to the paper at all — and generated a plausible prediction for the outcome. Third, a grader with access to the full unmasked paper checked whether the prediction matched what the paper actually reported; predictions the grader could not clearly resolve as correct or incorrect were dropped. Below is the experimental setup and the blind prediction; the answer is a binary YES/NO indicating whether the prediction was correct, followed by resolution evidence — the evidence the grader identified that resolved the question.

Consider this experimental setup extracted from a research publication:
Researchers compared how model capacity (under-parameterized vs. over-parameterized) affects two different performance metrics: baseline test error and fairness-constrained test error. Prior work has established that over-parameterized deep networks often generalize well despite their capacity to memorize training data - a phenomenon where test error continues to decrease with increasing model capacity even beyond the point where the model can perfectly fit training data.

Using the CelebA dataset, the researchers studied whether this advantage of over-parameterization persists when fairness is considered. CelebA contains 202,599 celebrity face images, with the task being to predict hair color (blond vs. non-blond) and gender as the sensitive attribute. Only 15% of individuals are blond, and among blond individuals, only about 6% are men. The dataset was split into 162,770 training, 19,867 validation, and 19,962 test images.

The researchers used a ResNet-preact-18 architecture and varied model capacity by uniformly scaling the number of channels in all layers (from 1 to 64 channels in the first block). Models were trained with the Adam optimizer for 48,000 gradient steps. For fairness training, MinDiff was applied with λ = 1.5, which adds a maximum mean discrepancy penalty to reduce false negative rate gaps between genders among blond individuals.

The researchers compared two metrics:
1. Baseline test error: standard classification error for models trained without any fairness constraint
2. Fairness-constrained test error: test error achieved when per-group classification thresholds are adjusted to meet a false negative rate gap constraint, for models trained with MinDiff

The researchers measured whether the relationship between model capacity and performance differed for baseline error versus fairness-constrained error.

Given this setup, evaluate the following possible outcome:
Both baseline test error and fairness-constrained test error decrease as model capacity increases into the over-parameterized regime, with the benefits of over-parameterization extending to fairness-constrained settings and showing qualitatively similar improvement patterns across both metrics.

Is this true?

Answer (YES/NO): NO